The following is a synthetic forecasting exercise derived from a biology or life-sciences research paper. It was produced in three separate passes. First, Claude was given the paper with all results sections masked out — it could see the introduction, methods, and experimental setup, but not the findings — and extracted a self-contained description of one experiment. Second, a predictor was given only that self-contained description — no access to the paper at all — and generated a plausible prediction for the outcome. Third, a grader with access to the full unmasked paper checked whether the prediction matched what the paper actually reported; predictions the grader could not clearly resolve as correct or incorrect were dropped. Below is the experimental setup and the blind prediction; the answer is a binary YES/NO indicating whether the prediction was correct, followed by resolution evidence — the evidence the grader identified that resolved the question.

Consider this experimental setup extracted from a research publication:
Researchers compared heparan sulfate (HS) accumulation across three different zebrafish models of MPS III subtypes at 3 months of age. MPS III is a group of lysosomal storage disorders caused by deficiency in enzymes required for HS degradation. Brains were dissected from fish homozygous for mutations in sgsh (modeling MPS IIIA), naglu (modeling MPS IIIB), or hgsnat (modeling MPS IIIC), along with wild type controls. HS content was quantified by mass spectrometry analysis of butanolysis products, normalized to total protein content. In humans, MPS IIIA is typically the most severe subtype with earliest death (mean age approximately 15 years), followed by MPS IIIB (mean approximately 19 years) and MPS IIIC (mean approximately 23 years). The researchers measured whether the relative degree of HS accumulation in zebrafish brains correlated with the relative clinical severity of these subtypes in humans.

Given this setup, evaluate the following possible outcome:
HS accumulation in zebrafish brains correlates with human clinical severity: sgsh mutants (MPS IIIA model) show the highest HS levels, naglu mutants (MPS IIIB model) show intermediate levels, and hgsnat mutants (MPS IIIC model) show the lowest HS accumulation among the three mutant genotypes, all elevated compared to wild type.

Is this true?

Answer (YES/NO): NO